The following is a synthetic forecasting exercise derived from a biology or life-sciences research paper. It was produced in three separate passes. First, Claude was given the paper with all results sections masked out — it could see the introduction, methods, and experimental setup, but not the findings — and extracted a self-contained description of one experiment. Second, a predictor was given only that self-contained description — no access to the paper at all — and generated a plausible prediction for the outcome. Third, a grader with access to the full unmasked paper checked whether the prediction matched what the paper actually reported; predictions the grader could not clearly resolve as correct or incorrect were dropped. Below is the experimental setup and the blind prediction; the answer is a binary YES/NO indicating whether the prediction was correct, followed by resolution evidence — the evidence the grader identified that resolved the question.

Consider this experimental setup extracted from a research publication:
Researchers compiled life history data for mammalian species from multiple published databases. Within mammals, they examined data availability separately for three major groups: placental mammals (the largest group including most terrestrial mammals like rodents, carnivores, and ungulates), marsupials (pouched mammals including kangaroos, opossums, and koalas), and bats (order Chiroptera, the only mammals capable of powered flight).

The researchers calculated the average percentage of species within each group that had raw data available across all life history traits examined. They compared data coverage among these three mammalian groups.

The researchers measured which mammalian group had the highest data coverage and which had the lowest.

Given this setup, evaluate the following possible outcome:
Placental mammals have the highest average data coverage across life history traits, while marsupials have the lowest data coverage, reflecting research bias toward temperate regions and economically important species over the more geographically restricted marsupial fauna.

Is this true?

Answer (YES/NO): NO